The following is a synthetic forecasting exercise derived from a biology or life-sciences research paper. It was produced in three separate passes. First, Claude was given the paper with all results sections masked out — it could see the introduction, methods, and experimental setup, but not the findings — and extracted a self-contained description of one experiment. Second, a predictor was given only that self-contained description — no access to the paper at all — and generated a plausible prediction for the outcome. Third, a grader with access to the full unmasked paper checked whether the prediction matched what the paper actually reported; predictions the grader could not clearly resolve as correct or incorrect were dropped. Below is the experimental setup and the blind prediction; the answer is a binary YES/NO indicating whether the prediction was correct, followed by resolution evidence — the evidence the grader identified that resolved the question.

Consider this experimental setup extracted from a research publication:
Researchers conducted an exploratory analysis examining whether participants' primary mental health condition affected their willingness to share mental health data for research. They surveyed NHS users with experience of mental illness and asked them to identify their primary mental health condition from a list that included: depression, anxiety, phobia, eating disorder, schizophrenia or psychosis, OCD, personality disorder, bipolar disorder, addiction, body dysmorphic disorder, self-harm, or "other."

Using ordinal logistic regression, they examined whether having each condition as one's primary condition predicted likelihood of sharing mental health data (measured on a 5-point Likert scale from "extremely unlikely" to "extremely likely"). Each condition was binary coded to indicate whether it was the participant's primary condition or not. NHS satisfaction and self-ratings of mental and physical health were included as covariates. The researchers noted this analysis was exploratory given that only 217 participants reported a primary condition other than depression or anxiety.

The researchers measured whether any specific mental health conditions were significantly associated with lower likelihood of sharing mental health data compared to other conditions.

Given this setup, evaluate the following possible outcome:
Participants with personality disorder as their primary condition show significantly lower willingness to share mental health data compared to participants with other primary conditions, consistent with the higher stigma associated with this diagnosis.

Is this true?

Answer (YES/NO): NO